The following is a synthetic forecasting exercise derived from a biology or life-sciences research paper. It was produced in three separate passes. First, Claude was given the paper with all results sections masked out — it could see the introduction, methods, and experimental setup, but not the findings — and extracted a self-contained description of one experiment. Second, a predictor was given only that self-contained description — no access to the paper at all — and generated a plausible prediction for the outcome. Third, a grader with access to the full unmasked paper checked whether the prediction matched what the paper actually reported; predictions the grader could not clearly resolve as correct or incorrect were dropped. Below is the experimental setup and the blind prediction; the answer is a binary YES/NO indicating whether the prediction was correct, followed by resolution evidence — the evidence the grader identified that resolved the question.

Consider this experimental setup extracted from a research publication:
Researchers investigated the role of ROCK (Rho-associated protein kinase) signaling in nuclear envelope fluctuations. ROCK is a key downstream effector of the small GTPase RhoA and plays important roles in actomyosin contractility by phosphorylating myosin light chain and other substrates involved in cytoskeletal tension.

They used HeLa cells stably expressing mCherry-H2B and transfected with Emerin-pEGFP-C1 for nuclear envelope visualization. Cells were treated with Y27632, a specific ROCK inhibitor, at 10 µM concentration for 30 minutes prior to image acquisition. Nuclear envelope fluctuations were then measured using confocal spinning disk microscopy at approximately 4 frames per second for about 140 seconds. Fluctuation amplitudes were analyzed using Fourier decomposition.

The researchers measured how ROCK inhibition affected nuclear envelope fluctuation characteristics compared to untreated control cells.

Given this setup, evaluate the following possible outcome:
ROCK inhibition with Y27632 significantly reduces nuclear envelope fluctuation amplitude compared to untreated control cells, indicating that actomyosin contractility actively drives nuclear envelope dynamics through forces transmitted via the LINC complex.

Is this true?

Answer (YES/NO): YES